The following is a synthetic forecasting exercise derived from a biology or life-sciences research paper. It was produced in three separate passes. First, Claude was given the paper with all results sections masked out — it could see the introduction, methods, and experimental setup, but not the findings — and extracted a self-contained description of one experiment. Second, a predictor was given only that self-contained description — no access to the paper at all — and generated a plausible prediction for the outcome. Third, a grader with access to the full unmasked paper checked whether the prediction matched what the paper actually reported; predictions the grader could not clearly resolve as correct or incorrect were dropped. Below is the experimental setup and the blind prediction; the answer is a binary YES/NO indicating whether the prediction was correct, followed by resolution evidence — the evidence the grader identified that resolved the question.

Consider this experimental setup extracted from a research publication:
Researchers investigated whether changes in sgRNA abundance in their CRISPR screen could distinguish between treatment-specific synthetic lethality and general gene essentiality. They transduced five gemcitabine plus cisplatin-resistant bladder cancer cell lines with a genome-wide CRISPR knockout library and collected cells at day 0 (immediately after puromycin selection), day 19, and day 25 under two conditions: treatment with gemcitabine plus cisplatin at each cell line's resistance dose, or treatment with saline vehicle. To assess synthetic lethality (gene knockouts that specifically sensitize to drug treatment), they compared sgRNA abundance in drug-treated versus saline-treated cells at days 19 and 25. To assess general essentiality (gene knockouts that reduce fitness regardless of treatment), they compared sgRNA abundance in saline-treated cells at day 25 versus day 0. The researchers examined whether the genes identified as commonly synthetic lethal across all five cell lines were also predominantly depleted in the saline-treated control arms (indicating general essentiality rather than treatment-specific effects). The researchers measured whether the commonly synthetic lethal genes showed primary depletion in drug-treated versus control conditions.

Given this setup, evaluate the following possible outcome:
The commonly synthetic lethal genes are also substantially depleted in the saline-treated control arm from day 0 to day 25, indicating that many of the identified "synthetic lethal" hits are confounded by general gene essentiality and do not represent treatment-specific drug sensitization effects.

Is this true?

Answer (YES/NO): NO